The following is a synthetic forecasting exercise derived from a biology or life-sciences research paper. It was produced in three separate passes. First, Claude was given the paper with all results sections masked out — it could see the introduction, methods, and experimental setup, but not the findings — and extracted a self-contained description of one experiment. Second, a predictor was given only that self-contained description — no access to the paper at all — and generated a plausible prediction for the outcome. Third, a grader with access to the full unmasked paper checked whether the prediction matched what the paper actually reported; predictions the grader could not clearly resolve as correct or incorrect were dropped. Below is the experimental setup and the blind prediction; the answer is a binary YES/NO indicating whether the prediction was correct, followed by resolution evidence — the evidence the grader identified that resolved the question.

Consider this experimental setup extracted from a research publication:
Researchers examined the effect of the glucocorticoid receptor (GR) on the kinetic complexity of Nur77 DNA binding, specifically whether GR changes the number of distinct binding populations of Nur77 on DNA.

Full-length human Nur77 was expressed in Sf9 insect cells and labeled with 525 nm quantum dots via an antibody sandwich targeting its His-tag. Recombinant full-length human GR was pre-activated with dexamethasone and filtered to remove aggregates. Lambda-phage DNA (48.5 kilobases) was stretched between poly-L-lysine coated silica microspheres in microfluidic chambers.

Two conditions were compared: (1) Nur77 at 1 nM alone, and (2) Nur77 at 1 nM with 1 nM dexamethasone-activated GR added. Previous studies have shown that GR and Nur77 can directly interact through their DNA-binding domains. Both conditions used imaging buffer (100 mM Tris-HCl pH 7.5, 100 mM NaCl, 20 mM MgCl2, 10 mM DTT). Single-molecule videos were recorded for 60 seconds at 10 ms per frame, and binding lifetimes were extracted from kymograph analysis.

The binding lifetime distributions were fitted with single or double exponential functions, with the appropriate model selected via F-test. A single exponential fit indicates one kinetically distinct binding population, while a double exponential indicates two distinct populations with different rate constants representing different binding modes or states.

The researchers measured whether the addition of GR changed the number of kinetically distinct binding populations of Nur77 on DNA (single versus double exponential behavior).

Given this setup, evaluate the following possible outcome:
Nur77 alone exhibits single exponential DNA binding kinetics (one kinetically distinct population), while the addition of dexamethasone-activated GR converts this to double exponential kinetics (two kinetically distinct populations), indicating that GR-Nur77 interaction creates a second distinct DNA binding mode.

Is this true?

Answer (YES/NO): NO